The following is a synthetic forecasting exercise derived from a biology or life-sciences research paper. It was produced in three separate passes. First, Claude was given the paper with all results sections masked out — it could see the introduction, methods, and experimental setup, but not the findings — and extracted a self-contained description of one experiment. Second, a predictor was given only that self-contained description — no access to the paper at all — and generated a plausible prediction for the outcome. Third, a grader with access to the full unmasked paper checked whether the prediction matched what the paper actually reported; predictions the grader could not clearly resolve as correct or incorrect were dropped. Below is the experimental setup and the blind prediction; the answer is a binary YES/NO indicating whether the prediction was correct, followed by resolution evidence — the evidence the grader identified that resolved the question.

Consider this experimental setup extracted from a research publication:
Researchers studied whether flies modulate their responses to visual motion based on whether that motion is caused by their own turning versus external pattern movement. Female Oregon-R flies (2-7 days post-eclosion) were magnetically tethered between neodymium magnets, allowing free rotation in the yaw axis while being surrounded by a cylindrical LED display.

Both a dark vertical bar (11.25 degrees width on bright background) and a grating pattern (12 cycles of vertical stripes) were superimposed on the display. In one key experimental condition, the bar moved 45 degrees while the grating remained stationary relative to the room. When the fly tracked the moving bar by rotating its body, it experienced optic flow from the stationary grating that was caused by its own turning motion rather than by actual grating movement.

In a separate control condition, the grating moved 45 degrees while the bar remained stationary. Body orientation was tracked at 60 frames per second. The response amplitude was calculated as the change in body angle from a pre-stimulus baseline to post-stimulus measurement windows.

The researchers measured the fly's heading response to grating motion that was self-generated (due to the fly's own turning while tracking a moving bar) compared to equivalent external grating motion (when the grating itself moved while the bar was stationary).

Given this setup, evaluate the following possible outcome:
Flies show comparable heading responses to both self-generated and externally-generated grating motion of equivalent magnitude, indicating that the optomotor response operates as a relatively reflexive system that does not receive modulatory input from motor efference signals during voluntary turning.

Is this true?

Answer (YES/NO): NO